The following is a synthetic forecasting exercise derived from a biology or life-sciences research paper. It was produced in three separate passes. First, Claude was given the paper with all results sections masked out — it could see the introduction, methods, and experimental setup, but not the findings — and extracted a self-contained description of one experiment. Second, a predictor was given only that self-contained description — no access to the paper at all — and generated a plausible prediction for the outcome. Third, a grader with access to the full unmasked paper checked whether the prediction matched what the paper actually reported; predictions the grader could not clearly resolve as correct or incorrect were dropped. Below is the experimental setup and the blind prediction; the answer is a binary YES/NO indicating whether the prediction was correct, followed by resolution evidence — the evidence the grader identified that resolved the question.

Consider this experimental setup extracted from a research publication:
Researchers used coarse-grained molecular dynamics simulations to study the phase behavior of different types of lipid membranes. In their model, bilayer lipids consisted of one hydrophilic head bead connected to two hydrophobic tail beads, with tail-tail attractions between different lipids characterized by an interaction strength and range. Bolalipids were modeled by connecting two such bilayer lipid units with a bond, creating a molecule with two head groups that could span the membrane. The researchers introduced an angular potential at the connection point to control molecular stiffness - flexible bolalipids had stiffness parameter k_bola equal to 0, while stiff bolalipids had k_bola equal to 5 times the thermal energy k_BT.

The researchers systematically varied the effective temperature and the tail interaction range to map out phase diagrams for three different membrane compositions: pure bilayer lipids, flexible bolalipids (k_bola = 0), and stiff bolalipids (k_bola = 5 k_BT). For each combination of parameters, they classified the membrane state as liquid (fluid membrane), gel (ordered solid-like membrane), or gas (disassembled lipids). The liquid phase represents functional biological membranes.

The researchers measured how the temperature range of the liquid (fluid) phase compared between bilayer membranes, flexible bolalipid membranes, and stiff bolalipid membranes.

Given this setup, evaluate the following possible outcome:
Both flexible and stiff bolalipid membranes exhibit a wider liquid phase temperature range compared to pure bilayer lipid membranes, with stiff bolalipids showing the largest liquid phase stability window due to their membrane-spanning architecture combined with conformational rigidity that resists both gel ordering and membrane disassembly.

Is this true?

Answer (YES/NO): NO